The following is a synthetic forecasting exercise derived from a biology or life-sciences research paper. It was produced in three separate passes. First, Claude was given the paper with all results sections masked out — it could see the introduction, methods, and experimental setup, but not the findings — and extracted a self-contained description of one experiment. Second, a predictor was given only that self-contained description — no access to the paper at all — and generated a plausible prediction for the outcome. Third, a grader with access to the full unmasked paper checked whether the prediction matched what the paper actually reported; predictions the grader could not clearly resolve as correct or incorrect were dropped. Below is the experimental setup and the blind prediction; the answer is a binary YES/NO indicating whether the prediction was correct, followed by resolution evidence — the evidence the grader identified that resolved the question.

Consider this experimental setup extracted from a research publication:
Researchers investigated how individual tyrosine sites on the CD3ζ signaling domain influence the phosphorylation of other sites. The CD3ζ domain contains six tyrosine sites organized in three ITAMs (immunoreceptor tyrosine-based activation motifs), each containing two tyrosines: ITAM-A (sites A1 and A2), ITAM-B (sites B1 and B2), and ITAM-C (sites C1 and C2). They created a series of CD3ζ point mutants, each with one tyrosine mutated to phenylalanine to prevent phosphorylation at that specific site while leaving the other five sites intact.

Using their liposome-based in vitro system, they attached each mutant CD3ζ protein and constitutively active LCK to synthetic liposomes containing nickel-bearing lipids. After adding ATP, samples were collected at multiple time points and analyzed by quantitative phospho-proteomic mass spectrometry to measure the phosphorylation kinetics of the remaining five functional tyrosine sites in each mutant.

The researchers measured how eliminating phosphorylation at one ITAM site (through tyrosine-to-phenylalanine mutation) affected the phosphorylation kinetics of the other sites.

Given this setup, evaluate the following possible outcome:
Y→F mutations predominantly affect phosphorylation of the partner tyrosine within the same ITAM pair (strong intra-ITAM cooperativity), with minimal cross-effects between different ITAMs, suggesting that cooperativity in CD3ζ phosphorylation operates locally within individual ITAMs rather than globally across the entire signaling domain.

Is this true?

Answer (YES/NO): NO